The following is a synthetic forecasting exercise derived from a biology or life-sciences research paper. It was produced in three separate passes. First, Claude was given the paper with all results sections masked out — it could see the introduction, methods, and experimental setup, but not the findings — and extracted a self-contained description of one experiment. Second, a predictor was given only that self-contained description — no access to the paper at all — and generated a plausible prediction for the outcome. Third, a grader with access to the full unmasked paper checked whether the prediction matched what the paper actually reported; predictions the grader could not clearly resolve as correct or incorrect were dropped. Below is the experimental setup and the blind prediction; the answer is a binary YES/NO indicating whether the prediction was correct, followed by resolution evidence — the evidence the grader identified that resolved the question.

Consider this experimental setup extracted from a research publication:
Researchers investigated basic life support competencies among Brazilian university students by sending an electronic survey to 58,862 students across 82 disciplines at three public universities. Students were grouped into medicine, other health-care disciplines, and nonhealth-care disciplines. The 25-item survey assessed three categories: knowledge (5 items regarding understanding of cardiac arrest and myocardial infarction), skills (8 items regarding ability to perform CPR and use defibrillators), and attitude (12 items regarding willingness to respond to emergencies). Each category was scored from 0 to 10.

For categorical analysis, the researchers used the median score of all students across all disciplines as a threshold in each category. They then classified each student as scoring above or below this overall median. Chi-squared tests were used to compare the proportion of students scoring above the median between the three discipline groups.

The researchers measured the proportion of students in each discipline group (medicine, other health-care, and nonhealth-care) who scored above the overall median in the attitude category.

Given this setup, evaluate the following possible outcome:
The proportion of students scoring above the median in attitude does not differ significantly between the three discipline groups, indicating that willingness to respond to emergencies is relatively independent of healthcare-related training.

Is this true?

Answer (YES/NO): YES